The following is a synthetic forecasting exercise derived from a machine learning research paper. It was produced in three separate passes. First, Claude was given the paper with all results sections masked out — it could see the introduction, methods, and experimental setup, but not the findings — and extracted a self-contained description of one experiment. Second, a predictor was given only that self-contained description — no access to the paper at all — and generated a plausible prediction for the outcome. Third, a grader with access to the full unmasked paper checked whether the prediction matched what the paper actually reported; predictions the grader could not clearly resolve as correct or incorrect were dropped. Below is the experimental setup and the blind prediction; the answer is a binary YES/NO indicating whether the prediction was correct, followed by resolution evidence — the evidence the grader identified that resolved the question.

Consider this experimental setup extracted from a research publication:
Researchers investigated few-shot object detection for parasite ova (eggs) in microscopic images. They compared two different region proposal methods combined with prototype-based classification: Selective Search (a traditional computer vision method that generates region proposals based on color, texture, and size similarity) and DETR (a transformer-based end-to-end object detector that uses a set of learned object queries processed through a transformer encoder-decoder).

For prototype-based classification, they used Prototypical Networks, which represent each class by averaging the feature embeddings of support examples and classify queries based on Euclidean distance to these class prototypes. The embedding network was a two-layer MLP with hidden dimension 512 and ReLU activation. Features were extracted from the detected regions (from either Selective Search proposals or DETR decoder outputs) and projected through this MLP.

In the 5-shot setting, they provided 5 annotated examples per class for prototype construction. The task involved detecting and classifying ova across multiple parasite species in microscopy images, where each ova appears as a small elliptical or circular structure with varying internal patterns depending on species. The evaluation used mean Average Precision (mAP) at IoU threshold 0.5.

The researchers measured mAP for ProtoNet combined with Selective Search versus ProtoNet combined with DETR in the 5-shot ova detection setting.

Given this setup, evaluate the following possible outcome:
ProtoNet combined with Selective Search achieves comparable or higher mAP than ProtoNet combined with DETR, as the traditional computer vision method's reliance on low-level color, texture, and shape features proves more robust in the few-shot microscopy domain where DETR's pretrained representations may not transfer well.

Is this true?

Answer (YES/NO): YES